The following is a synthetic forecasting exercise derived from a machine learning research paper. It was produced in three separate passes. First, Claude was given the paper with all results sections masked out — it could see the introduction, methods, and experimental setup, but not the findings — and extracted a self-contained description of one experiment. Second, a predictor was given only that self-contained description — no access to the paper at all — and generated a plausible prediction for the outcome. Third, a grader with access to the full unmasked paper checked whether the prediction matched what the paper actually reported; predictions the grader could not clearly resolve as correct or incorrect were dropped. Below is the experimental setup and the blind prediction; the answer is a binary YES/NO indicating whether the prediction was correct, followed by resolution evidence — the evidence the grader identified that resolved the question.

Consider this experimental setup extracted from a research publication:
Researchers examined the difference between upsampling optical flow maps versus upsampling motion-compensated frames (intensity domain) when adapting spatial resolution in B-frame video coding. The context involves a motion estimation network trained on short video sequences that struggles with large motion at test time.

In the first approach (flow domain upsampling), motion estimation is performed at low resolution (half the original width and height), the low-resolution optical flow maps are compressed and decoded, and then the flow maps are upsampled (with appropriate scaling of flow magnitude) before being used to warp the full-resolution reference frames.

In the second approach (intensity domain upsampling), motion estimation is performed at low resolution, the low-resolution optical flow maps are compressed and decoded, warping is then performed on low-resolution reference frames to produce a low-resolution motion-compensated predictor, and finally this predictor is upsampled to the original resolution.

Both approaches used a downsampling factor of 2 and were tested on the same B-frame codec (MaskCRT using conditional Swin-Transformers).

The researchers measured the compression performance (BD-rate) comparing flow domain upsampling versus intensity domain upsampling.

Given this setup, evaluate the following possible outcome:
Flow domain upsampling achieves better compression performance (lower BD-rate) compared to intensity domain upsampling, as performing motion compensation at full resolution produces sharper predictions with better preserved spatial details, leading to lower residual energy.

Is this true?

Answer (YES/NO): YES